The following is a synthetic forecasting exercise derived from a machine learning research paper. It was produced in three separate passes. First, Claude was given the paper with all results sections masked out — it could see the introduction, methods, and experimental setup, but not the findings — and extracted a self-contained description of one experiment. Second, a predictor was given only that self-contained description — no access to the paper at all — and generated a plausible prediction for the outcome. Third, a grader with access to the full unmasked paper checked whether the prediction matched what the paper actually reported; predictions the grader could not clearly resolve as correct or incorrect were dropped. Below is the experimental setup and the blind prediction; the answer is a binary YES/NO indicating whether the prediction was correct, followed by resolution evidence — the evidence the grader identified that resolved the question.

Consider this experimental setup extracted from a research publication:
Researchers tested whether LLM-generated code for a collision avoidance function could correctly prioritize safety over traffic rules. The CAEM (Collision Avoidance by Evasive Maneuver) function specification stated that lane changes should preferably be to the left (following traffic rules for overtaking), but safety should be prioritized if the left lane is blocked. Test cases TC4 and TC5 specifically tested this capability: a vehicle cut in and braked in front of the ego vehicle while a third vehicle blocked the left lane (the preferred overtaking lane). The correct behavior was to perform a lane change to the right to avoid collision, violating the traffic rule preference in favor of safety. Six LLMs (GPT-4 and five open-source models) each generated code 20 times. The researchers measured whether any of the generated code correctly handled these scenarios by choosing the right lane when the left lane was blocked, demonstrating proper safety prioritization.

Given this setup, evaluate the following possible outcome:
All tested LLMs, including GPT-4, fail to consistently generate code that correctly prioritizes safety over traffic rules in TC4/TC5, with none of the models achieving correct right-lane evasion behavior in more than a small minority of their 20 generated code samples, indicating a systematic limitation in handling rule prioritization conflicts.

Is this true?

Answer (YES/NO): YES